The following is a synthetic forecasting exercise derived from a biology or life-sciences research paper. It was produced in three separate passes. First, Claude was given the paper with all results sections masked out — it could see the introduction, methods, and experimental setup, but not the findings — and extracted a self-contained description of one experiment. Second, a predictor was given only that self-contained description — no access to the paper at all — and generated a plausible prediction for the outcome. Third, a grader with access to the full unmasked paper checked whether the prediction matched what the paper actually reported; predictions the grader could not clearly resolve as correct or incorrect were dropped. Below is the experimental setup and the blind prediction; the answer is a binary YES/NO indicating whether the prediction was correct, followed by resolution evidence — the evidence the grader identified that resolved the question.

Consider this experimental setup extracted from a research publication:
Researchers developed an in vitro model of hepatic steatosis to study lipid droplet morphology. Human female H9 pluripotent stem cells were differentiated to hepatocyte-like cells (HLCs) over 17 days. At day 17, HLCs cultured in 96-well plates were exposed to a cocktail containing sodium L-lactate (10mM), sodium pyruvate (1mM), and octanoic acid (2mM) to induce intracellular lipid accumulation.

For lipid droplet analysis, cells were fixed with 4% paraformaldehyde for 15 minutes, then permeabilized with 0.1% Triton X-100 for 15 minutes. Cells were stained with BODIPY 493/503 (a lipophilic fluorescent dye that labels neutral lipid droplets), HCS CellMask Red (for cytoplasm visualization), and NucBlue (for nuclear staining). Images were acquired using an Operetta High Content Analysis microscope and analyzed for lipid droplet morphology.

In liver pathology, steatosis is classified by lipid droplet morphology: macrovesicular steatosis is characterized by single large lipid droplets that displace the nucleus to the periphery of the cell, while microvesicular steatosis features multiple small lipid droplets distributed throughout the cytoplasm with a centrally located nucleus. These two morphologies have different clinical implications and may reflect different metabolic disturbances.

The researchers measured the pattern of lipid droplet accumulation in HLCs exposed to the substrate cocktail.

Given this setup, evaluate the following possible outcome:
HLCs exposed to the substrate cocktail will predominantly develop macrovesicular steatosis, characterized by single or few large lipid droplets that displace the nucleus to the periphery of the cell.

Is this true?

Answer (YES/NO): YES